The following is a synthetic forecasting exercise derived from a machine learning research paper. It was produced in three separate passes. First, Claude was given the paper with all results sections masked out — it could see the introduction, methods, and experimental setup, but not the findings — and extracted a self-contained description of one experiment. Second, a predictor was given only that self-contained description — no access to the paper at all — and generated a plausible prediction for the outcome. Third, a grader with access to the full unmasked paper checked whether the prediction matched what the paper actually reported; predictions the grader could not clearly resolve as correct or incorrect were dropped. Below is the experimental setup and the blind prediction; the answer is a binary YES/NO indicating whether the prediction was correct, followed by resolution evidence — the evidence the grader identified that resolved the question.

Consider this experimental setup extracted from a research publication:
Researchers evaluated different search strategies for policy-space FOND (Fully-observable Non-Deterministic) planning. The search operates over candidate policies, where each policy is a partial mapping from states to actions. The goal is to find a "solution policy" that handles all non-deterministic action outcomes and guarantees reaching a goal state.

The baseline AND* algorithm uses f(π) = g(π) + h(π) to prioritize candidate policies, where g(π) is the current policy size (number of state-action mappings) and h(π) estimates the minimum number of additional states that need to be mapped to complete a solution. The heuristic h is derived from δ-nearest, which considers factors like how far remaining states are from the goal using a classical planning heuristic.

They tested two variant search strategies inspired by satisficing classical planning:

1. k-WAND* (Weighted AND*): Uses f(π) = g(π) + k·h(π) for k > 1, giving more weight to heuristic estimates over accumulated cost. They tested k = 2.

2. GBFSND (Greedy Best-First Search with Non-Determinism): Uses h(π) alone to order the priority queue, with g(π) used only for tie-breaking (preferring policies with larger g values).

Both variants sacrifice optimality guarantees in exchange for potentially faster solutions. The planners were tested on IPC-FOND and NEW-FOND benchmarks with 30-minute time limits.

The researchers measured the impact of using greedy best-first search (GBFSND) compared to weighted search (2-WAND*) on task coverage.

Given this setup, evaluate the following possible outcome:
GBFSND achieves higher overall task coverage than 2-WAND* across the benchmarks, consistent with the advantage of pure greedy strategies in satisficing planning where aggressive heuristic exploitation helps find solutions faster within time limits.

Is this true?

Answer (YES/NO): NO